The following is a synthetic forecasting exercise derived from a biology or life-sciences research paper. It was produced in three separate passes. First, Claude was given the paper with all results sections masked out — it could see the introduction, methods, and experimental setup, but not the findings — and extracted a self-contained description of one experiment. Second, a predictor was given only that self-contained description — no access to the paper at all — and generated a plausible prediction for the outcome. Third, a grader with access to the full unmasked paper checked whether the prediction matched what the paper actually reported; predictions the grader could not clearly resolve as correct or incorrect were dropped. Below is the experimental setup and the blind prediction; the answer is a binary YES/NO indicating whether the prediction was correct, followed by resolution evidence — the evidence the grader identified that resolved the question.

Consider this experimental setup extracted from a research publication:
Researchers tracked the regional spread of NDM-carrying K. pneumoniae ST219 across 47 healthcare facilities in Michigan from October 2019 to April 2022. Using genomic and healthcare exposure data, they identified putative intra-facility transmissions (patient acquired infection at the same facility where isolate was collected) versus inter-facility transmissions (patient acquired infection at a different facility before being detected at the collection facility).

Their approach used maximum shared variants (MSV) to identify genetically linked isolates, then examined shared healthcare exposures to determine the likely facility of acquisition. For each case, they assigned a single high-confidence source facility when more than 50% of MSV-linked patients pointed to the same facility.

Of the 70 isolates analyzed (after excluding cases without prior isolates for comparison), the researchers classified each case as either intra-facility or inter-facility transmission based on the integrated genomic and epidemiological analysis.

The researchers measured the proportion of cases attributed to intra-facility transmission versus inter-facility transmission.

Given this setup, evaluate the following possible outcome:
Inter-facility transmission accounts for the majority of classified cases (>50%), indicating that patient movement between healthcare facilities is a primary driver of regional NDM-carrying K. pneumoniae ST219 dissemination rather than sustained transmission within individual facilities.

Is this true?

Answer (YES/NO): NO